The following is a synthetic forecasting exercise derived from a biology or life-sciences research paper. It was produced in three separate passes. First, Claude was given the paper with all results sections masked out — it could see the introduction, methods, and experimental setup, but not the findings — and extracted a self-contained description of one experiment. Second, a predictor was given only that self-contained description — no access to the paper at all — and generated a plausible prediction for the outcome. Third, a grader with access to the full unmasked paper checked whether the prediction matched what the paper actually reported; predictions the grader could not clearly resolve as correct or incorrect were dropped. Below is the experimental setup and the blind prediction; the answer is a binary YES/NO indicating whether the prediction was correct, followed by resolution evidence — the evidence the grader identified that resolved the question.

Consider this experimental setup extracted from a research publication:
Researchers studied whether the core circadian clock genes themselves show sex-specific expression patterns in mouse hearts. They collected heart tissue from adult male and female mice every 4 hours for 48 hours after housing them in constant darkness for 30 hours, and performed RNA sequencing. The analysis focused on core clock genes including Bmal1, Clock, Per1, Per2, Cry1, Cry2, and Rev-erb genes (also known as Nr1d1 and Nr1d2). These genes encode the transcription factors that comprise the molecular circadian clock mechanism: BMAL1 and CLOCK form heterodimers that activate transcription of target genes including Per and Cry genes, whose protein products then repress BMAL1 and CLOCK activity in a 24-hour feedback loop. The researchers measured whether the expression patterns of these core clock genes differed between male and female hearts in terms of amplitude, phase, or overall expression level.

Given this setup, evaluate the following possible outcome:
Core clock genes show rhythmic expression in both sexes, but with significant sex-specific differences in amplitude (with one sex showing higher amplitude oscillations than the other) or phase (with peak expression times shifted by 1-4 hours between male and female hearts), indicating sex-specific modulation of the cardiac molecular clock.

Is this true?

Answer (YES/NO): NO